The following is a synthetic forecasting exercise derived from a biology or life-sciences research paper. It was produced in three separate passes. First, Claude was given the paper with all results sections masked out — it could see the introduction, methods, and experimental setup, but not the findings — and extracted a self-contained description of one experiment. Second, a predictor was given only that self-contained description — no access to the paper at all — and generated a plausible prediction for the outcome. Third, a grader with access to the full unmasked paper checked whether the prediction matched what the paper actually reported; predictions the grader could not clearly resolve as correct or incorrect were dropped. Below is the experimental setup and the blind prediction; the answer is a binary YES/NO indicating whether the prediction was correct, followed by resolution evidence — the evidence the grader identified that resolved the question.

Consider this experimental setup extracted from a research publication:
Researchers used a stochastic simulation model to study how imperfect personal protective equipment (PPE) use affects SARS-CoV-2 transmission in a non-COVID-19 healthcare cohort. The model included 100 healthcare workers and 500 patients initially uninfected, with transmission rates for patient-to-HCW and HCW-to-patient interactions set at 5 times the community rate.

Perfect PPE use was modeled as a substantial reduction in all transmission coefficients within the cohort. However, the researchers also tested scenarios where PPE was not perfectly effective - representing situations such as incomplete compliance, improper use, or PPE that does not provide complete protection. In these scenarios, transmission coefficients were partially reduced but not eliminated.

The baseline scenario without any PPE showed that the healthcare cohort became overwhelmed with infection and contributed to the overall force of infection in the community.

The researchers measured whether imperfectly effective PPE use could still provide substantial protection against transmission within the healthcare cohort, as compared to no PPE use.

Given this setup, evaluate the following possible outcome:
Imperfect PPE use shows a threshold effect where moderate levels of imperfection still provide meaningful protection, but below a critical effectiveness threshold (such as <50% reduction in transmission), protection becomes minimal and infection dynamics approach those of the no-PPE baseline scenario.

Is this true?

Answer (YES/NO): NO